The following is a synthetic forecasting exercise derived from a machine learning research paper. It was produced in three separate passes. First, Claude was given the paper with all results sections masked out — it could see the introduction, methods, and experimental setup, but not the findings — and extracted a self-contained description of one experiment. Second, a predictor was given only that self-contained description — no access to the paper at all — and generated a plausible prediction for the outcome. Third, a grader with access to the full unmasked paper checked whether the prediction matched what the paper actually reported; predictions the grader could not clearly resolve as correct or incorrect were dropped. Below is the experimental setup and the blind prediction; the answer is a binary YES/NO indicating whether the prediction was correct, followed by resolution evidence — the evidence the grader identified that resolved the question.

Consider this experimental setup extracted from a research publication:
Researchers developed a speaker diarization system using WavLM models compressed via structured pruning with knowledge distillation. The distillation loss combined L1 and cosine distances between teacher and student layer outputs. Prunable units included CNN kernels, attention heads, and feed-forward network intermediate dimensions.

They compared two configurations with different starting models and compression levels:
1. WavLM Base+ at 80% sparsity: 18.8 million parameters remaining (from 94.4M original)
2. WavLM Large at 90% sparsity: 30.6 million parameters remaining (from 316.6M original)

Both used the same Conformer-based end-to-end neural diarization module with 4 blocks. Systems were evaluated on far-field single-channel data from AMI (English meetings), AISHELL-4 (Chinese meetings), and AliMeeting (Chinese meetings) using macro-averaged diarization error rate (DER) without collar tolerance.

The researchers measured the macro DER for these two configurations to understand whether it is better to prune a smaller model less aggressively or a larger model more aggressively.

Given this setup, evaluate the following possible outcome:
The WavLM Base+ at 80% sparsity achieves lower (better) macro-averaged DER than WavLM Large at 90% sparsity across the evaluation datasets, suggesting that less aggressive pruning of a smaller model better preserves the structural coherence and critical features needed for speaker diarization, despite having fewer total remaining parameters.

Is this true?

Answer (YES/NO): NO